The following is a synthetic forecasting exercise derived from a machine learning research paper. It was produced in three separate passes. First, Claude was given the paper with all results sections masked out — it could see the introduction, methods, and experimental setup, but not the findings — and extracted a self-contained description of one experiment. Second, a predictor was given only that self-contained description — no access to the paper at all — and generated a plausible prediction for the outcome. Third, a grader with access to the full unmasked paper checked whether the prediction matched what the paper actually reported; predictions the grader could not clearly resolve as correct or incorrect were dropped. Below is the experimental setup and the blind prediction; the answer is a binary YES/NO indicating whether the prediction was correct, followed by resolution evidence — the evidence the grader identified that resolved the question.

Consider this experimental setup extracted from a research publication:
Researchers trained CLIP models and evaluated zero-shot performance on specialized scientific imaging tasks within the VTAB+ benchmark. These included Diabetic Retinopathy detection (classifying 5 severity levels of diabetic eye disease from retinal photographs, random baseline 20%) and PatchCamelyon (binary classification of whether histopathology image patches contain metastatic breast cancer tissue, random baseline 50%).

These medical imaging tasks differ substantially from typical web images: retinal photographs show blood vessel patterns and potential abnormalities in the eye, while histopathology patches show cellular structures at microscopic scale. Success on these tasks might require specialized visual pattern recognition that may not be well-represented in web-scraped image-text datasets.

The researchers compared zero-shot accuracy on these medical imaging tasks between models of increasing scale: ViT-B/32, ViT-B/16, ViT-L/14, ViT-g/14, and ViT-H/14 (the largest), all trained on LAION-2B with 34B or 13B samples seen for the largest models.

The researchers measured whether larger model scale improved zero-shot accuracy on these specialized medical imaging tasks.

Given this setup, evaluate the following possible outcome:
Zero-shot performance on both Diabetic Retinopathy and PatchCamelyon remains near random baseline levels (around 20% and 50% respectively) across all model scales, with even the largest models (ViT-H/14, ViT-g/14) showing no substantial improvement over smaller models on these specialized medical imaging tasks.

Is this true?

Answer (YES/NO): NO